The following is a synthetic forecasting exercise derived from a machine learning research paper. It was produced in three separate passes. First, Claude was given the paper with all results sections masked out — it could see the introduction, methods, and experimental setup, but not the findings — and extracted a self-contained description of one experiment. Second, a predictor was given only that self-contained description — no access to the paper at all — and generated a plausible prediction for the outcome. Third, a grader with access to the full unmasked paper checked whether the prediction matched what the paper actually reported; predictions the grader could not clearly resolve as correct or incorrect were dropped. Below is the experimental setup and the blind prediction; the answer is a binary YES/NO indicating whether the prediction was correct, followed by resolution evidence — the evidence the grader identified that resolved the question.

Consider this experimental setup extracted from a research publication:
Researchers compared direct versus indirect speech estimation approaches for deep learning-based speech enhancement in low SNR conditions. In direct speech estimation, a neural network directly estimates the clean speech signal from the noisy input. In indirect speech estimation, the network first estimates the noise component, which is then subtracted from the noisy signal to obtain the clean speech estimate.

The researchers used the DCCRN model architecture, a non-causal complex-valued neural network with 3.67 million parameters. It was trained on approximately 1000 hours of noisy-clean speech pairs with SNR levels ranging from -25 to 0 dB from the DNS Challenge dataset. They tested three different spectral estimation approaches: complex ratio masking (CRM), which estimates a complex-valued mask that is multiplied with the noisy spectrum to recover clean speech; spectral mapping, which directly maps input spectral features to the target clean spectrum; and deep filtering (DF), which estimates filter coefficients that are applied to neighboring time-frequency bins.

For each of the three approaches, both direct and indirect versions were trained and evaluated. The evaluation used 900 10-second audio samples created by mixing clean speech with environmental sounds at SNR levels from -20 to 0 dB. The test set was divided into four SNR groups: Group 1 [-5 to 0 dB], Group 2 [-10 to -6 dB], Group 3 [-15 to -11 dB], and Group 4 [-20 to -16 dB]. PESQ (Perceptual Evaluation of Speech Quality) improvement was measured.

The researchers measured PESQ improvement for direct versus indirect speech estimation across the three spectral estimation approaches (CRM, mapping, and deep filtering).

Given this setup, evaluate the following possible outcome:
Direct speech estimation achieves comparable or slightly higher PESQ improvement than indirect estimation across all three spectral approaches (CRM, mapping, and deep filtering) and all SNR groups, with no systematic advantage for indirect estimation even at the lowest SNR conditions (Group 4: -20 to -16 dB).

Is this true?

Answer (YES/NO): NO